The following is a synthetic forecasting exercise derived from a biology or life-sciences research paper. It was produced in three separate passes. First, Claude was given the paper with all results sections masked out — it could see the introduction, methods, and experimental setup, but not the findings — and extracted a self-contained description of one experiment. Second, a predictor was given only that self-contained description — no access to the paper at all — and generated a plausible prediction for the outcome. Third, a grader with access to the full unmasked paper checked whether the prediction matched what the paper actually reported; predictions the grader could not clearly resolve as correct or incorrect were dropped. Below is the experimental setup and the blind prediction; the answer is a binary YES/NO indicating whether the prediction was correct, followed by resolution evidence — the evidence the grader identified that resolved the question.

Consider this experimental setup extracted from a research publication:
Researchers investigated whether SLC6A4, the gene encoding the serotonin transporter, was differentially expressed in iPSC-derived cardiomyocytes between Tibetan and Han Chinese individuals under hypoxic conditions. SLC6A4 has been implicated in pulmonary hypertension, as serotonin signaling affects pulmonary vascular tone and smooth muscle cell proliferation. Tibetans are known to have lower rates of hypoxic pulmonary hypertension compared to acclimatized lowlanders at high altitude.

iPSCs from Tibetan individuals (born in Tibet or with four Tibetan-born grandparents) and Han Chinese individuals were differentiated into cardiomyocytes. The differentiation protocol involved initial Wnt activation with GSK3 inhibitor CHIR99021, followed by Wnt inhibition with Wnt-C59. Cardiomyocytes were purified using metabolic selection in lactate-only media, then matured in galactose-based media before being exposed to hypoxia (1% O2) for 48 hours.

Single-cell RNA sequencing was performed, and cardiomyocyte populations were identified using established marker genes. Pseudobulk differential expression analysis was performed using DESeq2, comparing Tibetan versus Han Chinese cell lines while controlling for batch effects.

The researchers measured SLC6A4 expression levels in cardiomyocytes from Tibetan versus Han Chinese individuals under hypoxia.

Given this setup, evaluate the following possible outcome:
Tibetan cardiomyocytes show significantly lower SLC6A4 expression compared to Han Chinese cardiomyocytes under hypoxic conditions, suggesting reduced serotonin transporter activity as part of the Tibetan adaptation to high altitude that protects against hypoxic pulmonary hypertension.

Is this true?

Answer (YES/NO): YES